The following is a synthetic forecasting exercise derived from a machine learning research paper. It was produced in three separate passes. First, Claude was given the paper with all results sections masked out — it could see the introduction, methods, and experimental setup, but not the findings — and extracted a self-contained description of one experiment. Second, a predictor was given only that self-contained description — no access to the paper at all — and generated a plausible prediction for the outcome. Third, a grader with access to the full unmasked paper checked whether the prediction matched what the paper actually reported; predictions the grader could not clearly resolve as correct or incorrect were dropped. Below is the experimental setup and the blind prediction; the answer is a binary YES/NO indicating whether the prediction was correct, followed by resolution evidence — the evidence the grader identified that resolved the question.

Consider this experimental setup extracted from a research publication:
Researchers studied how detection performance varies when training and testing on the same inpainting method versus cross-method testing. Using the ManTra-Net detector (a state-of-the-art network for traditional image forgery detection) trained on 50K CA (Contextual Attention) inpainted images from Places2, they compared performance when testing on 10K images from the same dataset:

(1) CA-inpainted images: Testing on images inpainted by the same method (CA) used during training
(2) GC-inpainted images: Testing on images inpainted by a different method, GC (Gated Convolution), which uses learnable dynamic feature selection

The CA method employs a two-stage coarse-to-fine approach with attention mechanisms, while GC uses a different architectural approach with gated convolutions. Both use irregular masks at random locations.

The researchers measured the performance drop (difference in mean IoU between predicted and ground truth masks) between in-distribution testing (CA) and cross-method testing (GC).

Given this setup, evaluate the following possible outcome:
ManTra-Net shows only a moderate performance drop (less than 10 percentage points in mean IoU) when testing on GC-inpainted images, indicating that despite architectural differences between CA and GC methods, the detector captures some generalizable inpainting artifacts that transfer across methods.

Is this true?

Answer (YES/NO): NO